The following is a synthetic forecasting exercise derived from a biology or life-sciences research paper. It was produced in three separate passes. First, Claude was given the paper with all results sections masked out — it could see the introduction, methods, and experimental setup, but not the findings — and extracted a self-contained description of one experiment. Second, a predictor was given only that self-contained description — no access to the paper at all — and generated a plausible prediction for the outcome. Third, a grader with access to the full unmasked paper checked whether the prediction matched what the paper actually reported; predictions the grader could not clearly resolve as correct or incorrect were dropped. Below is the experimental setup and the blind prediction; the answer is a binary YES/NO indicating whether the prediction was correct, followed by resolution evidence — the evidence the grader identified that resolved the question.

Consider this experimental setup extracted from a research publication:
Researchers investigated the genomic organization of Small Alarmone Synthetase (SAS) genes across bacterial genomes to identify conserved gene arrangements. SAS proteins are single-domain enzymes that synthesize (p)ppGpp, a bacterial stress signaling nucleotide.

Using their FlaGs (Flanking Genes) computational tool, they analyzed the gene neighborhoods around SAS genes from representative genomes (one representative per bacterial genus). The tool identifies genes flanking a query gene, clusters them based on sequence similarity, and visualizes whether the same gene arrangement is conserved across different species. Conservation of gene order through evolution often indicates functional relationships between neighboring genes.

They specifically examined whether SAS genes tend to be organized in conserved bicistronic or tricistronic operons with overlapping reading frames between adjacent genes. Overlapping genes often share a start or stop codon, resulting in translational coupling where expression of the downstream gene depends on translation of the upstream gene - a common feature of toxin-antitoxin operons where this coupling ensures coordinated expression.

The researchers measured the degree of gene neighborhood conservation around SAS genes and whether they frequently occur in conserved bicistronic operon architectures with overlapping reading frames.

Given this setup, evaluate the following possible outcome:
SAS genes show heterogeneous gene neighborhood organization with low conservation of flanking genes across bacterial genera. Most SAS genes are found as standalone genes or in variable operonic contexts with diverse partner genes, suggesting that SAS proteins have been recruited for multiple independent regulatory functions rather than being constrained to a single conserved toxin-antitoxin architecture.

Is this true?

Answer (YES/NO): NO